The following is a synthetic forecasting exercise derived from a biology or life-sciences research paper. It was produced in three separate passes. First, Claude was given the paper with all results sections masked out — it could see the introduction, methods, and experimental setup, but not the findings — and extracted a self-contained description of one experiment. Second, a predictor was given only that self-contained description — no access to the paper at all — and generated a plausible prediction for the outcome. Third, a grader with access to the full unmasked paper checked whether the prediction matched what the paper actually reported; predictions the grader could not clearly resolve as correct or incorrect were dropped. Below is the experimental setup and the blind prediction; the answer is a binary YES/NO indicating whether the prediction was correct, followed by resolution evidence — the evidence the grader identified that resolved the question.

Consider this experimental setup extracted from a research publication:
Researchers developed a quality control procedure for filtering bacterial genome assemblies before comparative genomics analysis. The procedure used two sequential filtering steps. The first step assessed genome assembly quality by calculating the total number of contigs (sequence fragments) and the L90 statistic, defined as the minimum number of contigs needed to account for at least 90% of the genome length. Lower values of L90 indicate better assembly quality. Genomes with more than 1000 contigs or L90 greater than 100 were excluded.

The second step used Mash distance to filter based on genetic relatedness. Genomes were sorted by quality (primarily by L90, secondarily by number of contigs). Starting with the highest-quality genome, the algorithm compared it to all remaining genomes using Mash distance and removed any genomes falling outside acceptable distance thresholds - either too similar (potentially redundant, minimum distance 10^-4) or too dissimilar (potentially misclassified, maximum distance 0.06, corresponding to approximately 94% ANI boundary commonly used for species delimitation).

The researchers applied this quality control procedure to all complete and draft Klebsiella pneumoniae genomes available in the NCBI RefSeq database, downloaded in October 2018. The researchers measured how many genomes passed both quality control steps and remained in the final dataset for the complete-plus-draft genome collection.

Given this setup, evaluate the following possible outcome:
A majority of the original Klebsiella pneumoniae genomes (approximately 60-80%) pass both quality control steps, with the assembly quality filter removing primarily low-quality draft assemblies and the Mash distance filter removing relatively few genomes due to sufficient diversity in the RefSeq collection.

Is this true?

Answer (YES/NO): NO